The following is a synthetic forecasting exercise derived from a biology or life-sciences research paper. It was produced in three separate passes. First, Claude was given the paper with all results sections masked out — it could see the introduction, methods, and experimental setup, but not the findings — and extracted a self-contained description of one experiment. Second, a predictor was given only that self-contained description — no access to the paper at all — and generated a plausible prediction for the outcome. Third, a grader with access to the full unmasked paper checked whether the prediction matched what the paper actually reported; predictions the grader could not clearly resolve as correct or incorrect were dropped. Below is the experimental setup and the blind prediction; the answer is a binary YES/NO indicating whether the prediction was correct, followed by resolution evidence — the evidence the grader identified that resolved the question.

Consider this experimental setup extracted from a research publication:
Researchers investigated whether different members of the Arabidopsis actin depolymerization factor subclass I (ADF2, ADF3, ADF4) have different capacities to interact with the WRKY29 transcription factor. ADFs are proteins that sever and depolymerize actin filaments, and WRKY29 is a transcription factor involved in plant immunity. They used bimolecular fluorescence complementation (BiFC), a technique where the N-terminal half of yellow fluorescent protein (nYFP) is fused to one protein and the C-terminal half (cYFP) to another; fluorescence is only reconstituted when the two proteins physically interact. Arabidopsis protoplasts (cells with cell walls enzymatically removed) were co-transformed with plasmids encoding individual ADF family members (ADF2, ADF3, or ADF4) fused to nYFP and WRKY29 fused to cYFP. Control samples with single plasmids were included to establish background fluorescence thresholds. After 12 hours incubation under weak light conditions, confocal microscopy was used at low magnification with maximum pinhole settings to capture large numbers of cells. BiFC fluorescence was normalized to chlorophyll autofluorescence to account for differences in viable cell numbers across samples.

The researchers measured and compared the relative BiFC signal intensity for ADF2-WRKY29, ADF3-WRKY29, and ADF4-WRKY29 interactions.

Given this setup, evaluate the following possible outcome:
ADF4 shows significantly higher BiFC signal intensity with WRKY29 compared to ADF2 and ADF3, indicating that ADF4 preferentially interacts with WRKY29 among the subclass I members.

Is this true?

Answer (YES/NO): NO